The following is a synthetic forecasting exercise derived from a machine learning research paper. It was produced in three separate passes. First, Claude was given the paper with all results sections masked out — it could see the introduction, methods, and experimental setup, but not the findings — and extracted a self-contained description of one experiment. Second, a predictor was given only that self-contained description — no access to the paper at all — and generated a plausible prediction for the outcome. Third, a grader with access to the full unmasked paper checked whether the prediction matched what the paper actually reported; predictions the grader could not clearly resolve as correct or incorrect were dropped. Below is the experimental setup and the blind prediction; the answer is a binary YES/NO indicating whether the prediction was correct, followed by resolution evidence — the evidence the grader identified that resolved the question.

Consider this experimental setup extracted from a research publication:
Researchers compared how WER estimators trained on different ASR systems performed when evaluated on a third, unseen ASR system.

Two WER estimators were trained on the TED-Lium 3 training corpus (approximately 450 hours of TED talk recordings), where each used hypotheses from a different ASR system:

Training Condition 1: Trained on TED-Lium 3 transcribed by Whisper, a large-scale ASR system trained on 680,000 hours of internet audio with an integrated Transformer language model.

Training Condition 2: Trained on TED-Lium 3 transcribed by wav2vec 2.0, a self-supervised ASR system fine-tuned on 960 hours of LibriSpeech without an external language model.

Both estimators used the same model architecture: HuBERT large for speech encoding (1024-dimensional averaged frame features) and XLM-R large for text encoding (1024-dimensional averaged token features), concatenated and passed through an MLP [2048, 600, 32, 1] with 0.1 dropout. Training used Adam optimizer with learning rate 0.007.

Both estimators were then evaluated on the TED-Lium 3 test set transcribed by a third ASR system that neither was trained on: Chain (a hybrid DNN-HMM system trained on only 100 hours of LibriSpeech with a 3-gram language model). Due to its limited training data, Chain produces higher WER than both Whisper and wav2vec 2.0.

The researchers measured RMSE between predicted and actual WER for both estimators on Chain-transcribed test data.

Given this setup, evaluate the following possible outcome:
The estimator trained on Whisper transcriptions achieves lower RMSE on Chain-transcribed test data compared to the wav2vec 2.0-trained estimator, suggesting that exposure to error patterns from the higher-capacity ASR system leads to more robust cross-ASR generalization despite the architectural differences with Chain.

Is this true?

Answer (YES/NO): NO